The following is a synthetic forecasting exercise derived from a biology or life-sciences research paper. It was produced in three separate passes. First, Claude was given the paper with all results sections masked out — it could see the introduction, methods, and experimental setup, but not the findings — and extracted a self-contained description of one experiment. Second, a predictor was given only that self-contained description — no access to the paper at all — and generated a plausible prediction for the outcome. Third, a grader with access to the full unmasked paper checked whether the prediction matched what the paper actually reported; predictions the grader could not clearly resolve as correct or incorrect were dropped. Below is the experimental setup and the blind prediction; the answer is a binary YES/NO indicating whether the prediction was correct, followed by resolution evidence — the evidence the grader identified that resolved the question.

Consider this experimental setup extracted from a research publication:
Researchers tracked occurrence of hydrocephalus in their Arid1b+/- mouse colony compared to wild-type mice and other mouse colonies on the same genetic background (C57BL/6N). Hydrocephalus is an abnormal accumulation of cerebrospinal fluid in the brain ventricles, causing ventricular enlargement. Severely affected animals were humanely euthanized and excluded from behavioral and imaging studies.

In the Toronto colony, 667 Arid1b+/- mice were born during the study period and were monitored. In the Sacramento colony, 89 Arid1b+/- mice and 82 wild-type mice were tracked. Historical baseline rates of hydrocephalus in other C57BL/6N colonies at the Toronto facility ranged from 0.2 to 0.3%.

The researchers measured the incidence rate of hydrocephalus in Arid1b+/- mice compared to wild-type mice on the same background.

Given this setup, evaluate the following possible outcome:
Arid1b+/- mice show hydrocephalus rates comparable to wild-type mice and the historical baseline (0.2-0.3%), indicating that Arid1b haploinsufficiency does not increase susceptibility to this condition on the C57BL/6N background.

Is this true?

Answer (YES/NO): NO